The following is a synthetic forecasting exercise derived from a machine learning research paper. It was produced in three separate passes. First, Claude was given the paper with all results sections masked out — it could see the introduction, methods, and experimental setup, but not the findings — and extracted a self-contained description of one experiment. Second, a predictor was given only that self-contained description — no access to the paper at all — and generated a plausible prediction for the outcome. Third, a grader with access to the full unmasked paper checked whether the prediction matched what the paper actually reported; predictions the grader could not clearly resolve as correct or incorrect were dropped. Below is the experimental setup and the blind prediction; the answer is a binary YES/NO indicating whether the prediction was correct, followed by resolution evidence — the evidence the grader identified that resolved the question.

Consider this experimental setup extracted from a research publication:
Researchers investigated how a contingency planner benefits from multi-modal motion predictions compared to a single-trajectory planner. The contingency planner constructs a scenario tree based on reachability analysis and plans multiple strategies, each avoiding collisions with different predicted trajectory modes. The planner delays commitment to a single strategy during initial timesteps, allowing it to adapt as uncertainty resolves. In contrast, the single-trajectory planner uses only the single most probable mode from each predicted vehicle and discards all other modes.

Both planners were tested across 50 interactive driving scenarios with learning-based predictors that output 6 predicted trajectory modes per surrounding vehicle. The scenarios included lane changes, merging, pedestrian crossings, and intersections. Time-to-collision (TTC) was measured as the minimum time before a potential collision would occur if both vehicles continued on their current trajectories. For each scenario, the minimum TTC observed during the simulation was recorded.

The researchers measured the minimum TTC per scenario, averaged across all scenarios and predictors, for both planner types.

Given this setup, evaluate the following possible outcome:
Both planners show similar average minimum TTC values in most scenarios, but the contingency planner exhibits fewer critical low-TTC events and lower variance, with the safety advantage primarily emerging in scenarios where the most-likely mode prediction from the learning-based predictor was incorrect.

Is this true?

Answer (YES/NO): NO